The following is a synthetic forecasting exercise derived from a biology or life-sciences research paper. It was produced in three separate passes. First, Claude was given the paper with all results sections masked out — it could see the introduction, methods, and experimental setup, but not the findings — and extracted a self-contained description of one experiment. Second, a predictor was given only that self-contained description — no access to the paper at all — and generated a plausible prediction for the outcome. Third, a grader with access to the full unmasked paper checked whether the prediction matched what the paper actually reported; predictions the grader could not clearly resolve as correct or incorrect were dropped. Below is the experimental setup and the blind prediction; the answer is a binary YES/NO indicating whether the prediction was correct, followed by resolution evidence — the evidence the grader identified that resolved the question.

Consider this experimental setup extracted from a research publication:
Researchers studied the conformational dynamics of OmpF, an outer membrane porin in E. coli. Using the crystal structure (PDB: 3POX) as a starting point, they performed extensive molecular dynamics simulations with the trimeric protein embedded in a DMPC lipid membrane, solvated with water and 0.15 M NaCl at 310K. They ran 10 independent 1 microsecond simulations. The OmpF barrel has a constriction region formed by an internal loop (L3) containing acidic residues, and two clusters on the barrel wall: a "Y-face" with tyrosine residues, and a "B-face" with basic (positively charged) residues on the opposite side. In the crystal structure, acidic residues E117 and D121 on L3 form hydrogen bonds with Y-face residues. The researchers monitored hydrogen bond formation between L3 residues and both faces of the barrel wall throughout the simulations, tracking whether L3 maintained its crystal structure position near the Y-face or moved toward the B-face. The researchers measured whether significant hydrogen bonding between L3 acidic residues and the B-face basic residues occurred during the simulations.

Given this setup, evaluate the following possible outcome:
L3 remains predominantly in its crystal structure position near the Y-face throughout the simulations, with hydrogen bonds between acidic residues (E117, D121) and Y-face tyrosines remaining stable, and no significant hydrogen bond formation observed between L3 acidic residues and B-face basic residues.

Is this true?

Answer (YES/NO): NO